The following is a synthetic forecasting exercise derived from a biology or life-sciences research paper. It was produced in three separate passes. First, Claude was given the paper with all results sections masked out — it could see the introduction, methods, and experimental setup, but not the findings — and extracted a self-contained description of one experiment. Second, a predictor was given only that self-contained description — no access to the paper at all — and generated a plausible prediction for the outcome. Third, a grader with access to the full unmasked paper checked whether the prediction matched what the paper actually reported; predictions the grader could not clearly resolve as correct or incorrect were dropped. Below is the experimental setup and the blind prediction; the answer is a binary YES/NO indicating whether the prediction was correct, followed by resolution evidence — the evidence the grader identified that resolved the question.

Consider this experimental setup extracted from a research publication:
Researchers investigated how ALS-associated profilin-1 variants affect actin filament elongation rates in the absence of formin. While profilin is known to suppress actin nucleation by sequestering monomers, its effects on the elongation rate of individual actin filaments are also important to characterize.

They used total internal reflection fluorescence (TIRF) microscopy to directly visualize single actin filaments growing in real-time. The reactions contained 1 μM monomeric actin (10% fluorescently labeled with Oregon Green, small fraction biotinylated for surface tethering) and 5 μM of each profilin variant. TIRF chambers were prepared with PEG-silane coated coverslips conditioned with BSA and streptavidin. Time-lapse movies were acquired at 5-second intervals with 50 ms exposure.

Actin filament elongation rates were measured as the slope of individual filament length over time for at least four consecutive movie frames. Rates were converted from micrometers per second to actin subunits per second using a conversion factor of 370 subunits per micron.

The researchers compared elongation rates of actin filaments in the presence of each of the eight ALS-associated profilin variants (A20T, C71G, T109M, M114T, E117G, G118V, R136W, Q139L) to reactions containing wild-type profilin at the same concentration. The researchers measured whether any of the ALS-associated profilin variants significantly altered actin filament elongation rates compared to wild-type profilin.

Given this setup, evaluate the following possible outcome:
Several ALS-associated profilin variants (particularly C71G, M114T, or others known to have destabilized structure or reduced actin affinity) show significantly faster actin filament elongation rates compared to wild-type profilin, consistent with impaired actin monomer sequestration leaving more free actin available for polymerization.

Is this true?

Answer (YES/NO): NO